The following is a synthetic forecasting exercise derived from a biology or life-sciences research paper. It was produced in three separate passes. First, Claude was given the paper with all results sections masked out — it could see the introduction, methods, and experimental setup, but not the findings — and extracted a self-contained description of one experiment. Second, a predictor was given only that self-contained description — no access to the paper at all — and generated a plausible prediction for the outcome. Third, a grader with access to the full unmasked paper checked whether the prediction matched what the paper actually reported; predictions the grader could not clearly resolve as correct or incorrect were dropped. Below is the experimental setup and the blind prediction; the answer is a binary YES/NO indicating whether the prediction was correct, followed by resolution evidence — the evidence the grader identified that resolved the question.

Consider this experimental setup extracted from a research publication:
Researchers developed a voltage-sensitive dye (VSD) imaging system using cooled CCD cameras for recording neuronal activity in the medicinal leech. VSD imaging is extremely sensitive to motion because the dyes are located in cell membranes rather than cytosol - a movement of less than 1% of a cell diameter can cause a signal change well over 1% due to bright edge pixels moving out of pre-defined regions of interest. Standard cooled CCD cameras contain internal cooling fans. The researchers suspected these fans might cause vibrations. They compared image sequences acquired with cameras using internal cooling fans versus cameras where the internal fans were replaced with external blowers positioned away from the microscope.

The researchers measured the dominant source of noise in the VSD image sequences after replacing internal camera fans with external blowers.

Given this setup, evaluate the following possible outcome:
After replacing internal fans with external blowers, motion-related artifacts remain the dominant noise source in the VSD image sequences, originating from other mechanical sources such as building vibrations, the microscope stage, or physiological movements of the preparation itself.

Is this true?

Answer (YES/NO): NO